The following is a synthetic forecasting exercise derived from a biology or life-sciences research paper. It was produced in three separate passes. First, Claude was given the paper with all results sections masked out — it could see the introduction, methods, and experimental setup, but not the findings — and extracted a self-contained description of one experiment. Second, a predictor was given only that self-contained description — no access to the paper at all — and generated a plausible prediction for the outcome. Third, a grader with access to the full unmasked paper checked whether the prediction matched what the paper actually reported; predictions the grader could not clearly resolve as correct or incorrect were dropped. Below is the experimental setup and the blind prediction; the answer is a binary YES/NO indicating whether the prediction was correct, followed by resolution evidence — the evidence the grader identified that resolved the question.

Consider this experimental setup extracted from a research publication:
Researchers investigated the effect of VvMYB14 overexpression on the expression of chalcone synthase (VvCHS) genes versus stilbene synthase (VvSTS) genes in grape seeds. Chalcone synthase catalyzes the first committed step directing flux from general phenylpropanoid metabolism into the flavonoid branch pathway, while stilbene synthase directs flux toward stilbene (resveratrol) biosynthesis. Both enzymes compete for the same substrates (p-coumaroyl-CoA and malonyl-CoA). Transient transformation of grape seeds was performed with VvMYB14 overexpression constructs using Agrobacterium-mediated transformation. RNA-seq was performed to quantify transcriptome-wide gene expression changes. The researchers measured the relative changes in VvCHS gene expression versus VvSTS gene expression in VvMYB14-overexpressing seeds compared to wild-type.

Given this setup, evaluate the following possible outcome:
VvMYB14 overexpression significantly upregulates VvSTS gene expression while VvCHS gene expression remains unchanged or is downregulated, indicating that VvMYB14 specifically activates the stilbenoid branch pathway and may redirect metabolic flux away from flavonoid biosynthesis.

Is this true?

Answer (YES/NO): YES